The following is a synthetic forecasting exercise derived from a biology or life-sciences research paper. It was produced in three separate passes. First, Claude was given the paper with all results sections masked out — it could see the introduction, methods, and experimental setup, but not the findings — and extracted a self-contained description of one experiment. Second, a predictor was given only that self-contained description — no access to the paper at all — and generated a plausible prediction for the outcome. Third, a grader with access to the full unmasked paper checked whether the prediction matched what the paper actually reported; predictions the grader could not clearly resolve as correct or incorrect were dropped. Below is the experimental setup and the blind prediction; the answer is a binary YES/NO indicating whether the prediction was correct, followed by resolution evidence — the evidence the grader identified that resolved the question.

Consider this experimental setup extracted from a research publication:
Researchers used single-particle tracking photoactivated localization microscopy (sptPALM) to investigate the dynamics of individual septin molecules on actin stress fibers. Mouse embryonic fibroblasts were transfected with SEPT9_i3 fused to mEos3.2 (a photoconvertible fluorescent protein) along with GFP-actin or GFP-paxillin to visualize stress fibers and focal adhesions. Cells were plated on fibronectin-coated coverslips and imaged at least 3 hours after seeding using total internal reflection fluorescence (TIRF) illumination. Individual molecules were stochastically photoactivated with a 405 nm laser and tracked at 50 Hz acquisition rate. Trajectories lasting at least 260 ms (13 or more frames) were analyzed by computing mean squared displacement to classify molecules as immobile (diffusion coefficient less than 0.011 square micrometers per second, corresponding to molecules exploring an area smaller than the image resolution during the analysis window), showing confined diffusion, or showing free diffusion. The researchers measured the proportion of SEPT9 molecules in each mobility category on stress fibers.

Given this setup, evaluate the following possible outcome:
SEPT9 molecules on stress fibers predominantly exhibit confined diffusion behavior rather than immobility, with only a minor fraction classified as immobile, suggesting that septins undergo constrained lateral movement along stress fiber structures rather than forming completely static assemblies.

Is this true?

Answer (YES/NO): NO